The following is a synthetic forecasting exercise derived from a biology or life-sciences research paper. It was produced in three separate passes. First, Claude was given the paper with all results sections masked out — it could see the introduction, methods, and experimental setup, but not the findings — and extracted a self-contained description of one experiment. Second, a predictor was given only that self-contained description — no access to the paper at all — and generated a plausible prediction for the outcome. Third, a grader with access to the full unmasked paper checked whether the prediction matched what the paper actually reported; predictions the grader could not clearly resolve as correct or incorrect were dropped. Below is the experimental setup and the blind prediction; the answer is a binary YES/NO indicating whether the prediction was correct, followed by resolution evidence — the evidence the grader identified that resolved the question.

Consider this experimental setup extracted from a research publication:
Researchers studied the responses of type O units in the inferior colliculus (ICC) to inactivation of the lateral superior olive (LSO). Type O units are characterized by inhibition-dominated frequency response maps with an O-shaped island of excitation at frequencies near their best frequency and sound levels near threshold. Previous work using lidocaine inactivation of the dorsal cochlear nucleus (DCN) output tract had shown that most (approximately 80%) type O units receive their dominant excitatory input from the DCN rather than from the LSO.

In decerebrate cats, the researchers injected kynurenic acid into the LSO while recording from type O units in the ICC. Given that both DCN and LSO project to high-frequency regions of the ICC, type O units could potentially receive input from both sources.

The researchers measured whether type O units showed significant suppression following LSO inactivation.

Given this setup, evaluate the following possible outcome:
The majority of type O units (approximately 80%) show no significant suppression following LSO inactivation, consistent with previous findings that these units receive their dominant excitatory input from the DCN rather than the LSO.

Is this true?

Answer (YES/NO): YES